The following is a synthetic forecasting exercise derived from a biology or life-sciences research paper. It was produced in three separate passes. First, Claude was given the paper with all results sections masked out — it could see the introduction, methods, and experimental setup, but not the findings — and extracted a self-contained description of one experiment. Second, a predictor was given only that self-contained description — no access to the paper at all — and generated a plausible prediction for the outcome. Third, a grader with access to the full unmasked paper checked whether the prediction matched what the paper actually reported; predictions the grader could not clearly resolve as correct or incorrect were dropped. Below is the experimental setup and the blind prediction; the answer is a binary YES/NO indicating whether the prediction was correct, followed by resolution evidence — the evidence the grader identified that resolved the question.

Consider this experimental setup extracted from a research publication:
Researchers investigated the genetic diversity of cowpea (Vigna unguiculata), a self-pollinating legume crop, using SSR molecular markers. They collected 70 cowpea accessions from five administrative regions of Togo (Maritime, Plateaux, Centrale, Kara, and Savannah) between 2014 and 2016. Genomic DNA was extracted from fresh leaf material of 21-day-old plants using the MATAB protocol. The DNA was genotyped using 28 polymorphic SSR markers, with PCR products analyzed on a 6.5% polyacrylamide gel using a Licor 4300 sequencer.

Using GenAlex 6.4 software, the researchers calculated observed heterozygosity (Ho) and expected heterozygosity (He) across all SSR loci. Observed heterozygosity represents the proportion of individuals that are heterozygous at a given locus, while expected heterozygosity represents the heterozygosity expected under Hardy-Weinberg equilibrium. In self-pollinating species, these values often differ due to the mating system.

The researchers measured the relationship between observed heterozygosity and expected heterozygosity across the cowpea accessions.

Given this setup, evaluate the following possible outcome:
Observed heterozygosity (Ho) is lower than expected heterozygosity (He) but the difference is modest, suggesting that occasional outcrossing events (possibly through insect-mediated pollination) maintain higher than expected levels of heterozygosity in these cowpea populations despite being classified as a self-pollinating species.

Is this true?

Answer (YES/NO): NO